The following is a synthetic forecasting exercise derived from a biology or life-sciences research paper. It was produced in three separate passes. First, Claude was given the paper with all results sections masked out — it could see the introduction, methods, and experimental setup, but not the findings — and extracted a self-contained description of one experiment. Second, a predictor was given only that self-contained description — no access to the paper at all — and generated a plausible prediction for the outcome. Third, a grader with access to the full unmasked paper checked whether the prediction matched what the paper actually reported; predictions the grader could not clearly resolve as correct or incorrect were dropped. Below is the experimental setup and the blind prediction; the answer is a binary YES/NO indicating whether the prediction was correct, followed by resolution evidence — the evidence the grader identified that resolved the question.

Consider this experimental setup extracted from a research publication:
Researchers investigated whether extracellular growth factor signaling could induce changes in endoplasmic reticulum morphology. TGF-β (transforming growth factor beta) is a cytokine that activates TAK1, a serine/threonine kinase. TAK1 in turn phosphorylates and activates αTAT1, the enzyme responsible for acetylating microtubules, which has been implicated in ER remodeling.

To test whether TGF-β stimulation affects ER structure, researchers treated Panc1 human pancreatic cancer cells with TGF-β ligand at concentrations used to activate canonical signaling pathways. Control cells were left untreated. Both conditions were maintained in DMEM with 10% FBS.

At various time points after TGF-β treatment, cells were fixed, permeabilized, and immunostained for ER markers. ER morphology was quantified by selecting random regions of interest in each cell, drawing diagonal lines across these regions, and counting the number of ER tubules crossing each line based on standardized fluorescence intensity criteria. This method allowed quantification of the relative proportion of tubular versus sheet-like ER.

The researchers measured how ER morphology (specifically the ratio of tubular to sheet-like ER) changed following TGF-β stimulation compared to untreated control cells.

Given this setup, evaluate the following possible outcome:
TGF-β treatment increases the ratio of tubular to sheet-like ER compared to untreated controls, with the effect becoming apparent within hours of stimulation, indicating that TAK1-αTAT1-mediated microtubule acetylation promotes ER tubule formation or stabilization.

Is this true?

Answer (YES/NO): YES